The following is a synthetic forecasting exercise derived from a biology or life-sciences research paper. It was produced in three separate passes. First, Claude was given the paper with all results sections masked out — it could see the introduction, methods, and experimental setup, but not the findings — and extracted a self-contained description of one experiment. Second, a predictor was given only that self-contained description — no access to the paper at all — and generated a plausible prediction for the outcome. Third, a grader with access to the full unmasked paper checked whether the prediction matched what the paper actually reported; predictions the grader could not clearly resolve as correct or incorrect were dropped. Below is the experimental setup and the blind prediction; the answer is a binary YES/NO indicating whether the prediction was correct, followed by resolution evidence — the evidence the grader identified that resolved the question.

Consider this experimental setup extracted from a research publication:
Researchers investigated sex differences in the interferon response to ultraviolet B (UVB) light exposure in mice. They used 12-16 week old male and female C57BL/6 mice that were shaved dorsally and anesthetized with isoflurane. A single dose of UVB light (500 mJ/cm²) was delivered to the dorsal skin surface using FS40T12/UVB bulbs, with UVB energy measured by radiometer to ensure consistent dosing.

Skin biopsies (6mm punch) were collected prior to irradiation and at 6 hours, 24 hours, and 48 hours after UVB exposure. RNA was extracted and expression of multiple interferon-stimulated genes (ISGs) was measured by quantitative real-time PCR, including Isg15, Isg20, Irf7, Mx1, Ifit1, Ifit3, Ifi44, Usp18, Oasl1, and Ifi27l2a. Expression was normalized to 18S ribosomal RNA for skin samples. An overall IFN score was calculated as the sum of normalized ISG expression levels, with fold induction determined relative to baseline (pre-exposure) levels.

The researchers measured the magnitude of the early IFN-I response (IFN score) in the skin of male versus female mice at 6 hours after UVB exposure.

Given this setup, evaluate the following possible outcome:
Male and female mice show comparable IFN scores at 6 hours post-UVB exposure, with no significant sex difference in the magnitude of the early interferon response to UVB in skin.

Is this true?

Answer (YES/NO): NO